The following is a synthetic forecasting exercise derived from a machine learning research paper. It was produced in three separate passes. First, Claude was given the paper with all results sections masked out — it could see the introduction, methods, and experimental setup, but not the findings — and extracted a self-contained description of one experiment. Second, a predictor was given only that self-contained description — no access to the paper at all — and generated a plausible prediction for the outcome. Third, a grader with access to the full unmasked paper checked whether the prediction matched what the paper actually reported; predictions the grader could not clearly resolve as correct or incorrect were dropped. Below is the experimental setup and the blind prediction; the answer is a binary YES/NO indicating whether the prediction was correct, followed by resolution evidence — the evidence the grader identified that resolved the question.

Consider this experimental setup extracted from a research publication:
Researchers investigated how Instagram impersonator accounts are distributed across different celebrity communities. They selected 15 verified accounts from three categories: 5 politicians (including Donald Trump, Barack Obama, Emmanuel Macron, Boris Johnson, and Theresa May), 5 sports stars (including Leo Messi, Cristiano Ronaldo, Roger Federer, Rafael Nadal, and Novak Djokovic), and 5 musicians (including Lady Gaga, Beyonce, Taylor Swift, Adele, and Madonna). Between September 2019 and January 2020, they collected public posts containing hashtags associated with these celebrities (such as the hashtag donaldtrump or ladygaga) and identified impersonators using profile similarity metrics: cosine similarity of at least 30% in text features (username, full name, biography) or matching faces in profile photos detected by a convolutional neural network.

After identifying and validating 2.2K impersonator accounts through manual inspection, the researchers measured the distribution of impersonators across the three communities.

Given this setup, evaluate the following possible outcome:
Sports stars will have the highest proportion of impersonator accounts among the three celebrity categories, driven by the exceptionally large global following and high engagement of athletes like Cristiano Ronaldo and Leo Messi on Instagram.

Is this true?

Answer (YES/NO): NO